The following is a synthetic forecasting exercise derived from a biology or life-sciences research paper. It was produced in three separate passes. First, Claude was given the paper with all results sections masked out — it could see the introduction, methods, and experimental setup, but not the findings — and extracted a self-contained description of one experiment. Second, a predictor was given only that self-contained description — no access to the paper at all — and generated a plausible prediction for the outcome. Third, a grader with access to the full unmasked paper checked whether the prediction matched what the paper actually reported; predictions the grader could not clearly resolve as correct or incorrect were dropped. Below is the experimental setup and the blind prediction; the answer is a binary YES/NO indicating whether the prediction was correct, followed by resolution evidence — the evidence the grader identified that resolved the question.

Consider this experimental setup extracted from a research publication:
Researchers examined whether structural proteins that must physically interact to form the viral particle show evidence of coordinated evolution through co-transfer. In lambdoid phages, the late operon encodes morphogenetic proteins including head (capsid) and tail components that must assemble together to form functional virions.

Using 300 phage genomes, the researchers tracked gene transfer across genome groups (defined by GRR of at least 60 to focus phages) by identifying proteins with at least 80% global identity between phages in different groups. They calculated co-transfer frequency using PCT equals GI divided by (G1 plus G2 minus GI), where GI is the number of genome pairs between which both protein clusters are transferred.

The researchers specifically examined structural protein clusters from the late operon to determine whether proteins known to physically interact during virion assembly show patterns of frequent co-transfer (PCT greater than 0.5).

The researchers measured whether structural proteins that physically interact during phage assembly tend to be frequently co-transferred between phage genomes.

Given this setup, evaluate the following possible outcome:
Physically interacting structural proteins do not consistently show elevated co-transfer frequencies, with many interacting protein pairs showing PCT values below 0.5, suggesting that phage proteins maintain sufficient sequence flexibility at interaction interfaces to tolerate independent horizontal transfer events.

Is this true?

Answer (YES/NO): NO